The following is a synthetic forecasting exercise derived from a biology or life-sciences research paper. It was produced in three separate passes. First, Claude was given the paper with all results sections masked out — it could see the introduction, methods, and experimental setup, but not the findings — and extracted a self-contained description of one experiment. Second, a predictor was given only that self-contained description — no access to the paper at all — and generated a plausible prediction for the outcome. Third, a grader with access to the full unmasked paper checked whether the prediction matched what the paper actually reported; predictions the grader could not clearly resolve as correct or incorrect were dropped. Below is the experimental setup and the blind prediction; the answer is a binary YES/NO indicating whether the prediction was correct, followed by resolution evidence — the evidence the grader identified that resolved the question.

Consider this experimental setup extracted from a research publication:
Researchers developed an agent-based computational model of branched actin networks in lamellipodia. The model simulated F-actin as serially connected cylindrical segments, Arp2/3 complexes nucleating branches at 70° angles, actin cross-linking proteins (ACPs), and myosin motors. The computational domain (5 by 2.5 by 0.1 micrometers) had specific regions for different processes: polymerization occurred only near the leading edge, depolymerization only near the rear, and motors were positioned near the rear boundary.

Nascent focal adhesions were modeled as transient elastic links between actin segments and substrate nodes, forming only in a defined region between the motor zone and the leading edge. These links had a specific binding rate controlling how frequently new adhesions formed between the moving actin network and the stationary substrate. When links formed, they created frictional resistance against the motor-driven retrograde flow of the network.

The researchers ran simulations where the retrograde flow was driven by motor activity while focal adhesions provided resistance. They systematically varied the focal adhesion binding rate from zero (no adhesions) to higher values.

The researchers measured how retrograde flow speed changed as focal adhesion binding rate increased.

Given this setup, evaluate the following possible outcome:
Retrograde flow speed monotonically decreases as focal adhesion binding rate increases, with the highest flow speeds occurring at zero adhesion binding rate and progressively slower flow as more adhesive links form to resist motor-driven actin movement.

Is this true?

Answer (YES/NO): YES